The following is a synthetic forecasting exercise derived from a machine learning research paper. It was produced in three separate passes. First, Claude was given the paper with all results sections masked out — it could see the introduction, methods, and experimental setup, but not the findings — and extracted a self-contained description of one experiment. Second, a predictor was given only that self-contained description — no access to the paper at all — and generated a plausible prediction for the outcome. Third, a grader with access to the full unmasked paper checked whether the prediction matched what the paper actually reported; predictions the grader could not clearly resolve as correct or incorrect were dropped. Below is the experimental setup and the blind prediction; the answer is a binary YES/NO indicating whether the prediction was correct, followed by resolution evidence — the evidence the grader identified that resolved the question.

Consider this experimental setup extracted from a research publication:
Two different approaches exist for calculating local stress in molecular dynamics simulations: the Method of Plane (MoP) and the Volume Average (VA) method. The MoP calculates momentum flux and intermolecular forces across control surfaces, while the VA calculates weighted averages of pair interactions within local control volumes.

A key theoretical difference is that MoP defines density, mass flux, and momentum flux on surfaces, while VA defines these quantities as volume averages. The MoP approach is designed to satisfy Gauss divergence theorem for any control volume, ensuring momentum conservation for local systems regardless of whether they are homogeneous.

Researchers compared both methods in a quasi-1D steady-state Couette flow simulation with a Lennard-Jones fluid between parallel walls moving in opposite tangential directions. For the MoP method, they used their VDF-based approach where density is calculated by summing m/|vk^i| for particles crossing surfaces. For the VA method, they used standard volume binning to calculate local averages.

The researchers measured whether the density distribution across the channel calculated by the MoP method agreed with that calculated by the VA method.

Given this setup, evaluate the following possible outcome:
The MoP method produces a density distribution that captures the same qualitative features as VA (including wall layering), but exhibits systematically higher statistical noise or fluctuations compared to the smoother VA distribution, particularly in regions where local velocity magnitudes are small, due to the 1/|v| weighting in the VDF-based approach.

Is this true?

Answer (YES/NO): NO